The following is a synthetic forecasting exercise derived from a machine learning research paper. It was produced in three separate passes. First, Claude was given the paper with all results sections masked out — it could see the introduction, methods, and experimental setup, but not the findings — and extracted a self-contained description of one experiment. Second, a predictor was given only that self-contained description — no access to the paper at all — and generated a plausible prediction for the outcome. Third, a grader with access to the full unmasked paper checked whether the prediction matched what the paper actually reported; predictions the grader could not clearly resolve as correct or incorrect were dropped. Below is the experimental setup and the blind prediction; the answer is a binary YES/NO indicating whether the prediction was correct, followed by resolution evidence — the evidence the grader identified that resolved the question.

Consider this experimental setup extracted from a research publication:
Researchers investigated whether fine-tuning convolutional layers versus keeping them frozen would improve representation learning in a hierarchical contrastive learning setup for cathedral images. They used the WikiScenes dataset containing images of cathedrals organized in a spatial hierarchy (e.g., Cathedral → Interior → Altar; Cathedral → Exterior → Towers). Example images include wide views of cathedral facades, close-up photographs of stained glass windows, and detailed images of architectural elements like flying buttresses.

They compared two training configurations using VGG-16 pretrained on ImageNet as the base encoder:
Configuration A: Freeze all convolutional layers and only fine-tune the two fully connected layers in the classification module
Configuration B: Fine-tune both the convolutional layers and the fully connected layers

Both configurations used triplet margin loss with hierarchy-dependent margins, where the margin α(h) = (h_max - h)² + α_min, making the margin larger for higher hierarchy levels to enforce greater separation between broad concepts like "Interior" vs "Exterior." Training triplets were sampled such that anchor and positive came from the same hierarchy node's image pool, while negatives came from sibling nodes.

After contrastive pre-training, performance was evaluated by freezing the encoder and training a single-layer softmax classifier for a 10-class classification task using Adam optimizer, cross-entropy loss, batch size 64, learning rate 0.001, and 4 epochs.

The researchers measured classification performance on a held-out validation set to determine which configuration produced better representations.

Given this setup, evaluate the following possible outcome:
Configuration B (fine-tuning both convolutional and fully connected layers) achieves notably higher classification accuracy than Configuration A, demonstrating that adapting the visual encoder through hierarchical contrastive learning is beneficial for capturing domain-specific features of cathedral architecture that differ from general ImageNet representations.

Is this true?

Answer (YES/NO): NO